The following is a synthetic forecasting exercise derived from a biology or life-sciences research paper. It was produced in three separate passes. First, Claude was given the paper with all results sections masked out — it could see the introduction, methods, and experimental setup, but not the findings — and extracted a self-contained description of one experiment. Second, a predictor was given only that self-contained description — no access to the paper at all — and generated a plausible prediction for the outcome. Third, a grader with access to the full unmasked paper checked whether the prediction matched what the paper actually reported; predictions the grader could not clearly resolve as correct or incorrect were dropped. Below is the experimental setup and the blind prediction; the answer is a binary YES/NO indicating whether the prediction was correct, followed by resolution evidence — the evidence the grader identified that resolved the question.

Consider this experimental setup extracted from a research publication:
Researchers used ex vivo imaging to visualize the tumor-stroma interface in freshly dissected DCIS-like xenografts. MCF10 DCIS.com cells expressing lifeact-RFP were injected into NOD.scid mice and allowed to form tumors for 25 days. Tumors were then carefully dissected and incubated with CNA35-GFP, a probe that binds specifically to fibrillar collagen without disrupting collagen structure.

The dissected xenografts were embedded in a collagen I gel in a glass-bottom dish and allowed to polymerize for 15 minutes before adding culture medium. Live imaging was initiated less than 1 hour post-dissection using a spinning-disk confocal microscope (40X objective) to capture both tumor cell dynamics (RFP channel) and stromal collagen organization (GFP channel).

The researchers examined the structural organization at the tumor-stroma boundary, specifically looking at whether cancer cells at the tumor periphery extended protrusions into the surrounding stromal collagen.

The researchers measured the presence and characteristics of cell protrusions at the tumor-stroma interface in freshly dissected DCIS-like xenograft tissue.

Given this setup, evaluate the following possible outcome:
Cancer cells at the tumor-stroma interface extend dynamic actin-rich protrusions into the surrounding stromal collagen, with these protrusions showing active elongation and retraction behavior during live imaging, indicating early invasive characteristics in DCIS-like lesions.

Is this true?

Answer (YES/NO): NO